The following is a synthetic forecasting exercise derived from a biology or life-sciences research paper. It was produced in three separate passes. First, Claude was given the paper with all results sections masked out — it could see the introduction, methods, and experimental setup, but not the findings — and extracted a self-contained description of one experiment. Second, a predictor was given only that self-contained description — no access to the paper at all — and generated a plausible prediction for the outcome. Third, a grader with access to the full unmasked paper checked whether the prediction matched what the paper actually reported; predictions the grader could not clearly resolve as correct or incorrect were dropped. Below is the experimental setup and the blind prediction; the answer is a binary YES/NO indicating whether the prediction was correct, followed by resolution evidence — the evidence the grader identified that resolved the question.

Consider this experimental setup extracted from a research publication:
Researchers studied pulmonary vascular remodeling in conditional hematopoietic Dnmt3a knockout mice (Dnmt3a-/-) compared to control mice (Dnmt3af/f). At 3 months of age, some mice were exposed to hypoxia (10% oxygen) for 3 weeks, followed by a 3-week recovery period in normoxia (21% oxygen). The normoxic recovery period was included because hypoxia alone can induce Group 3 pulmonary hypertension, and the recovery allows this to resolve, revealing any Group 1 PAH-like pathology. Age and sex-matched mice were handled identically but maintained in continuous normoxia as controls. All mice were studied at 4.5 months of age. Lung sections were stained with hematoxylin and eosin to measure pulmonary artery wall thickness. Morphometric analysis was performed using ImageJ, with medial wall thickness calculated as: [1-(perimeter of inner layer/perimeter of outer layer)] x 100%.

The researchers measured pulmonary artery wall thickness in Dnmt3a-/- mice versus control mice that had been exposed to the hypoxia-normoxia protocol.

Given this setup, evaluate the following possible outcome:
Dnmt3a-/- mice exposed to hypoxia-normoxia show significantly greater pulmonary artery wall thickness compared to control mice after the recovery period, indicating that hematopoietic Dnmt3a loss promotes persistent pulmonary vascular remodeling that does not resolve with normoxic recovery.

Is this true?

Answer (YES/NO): YES